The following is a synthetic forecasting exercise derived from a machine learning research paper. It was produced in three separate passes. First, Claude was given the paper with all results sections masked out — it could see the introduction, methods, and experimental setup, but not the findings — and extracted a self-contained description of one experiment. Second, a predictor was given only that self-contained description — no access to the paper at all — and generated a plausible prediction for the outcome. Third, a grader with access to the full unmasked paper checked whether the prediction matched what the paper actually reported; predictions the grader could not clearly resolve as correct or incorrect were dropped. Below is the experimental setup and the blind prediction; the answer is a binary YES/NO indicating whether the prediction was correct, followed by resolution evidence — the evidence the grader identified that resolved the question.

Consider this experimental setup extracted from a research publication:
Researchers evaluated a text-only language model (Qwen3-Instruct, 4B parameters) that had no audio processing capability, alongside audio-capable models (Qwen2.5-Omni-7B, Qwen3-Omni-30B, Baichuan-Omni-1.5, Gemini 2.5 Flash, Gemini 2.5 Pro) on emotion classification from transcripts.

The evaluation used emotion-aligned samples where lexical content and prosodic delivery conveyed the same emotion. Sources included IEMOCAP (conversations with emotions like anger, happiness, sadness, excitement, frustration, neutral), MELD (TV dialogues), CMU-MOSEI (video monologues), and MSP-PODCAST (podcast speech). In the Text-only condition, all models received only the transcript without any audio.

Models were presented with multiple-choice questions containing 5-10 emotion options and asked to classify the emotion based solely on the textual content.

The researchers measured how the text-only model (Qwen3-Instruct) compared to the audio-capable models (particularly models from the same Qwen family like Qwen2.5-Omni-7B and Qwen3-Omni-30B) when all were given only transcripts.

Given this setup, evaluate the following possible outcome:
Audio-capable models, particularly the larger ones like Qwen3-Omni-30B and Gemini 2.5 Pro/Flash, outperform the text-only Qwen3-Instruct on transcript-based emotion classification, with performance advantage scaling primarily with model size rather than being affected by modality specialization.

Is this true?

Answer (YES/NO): NO